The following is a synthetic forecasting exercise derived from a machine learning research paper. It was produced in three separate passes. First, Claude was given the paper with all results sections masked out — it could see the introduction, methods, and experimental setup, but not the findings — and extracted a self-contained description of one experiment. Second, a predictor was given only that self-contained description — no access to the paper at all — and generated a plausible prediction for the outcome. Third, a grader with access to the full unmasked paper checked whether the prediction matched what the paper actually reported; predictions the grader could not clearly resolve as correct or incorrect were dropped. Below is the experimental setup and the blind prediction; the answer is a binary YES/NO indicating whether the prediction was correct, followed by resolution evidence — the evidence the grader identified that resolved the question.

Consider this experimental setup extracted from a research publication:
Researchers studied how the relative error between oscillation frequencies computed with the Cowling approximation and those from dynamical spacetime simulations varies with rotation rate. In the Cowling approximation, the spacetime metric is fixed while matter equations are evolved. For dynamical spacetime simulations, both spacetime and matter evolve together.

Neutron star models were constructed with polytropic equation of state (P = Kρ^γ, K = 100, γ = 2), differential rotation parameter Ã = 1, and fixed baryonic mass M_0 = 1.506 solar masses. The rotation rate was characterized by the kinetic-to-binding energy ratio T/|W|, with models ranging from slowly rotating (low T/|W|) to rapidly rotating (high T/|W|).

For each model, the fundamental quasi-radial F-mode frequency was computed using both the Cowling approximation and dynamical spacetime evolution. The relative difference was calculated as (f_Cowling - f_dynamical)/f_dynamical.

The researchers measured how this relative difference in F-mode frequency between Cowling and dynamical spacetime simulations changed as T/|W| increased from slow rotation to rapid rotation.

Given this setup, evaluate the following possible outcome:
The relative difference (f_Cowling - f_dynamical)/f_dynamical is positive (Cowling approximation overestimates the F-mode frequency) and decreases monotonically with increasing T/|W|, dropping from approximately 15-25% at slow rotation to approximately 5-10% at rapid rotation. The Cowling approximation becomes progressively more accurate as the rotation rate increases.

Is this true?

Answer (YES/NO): NO